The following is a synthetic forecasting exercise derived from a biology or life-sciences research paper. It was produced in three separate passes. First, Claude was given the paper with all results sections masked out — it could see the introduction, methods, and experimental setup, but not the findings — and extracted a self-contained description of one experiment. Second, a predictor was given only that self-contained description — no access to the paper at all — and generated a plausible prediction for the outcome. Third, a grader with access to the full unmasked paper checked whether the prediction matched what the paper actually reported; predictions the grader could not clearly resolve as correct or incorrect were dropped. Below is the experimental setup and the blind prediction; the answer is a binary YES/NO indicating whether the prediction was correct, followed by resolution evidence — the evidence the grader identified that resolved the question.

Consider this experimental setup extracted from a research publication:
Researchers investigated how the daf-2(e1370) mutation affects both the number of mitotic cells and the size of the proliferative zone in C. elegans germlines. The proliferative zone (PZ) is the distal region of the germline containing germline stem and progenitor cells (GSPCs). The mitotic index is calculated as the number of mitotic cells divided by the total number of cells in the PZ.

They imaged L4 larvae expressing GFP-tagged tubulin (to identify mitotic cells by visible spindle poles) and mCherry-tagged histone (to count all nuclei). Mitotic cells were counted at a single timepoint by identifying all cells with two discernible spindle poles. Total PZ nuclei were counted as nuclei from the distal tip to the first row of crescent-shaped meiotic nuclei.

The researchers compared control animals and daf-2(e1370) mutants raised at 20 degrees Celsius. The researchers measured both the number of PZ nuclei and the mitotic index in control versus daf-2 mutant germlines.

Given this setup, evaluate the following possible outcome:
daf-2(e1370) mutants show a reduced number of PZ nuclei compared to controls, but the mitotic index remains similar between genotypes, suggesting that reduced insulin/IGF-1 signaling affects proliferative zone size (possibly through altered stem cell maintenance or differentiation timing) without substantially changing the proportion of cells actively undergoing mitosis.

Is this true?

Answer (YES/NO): NO